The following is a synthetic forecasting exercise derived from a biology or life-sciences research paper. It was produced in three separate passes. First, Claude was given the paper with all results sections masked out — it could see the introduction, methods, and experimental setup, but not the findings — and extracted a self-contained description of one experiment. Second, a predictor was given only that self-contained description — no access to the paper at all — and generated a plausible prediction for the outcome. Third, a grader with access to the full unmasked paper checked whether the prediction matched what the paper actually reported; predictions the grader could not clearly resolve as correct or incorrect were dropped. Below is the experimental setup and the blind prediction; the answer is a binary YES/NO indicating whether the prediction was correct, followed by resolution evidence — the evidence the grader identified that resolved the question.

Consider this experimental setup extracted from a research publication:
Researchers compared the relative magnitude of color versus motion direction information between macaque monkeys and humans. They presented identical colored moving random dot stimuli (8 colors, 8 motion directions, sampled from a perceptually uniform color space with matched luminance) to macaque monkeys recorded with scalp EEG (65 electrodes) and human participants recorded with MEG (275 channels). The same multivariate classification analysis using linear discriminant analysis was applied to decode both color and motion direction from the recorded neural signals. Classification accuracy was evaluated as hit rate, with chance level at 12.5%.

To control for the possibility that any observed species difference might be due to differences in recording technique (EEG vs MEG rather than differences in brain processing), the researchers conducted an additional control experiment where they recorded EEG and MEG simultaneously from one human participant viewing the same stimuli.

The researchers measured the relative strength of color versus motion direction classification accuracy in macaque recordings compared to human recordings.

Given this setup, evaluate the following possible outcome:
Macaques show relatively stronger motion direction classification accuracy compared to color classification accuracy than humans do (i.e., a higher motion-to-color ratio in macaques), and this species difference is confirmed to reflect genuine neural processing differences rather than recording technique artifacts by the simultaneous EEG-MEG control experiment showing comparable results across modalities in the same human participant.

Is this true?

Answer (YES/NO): NO